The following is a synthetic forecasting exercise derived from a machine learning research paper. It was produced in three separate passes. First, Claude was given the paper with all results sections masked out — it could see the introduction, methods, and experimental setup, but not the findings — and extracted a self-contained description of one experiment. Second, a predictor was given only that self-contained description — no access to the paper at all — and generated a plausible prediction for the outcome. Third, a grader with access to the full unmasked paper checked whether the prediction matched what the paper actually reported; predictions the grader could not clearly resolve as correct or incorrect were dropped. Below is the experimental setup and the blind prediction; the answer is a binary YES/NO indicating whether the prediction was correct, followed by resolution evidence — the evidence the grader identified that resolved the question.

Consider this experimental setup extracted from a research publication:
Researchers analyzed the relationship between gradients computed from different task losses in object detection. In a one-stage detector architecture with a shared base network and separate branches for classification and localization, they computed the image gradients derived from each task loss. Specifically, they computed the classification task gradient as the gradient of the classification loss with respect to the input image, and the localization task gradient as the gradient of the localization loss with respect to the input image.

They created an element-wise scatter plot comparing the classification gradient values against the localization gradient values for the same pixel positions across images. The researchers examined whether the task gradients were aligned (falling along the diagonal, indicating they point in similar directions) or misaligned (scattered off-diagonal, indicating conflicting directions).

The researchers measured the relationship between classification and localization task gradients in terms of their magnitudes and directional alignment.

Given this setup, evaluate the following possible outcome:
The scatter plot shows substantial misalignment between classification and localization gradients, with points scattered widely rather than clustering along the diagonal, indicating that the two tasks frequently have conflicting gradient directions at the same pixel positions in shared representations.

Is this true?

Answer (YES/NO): YES